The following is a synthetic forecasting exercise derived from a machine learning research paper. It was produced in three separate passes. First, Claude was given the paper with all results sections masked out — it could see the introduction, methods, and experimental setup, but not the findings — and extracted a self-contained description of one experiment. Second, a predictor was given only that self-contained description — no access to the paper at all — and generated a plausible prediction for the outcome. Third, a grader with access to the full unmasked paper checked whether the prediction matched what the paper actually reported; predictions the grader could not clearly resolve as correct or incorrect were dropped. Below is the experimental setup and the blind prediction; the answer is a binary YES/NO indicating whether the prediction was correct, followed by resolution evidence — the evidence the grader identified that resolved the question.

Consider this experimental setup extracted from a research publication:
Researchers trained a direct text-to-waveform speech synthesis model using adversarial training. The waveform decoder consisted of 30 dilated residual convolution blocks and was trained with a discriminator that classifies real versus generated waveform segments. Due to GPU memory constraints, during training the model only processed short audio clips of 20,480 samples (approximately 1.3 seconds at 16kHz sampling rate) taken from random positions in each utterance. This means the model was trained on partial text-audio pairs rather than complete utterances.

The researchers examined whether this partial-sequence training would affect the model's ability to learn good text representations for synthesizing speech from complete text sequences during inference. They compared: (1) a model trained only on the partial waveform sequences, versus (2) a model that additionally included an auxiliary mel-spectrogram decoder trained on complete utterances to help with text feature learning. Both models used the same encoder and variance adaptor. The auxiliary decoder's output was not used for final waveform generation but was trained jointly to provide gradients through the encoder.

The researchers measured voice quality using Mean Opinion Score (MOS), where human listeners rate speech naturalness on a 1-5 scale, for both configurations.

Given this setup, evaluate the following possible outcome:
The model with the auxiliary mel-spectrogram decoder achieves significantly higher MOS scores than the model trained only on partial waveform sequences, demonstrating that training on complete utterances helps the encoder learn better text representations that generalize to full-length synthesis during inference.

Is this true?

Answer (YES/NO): YES